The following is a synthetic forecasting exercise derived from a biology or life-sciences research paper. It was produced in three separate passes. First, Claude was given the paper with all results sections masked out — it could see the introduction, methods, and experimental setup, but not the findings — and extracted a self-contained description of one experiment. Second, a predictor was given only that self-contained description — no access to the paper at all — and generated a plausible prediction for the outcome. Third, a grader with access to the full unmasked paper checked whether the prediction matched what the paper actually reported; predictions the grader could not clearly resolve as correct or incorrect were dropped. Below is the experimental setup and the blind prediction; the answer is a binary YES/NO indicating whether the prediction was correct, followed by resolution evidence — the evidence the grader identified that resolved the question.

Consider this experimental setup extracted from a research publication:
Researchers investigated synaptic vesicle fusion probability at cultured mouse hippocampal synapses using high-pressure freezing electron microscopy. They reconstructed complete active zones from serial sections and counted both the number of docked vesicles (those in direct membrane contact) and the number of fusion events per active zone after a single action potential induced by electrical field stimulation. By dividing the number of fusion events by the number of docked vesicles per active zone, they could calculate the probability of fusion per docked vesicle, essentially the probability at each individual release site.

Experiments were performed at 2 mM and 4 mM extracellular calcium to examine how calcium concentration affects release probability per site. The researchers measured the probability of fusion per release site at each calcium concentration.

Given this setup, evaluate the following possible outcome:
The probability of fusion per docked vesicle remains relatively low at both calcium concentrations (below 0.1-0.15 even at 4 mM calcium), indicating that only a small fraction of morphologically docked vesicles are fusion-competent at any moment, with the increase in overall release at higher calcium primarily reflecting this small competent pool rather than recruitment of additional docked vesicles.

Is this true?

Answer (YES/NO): NO